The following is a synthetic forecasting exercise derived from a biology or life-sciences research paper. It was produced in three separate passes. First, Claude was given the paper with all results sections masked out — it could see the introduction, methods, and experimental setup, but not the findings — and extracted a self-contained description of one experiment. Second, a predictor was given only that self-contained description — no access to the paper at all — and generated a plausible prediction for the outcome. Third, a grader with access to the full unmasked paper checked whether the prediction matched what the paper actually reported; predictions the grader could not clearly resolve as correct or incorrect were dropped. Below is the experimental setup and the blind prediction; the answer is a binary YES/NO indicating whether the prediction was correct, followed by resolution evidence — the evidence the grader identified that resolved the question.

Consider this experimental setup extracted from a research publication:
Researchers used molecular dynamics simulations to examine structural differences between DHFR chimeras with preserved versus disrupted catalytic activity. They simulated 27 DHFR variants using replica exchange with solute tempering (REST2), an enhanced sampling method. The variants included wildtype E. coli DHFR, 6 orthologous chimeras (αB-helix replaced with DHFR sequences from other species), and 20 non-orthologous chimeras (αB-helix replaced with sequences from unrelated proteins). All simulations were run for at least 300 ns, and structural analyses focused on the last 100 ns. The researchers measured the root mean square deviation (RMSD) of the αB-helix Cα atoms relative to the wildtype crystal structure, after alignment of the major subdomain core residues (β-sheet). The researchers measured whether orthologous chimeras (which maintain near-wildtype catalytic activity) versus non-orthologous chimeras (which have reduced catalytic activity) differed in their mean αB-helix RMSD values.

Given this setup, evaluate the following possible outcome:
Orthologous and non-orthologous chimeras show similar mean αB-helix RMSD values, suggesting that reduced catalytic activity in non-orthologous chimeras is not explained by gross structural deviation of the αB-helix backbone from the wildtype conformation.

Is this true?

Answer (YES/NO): NO